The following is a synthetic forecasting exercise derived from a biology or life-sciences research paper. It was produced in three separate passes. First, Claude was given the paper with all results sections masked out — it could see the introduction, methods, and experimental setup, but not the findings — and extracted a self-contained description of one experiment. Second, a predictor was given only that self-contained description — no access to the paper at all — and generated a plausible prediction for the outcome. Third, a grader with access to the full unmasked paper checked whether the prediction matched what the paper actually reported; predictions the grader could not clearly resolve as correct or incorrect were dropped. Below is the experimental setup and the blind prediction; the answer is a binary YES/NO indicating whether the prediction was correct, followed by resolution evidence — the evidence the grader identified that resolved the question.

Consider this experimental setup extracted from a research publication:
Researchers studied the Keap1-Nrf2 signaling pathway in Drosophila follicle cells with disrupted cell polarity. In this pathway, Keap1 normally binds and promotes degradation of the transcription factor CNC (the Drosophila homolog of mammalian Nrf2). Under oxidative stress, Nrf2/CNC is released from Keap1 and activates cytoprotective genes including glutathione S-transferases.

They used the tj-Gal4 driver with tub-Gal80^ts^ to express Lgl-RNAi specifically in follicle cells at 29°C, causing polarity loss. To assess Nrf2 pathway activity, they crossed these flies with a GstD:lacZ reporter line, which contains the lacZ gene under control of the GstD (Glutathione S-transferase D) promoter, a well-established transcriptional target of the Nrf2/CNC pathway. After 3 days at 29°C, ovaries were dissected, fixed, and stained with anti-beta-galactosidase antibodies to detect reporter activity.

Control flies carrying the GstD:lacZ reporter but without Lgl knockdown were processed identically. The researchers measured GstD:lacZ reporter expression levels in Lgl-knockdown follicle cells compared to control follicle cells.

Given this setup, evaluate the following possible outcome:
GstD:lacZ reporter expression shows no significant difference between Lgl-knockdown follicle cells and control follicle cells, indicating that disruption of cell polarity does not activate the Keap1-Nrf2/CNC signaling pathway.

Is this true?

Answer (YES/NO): NO